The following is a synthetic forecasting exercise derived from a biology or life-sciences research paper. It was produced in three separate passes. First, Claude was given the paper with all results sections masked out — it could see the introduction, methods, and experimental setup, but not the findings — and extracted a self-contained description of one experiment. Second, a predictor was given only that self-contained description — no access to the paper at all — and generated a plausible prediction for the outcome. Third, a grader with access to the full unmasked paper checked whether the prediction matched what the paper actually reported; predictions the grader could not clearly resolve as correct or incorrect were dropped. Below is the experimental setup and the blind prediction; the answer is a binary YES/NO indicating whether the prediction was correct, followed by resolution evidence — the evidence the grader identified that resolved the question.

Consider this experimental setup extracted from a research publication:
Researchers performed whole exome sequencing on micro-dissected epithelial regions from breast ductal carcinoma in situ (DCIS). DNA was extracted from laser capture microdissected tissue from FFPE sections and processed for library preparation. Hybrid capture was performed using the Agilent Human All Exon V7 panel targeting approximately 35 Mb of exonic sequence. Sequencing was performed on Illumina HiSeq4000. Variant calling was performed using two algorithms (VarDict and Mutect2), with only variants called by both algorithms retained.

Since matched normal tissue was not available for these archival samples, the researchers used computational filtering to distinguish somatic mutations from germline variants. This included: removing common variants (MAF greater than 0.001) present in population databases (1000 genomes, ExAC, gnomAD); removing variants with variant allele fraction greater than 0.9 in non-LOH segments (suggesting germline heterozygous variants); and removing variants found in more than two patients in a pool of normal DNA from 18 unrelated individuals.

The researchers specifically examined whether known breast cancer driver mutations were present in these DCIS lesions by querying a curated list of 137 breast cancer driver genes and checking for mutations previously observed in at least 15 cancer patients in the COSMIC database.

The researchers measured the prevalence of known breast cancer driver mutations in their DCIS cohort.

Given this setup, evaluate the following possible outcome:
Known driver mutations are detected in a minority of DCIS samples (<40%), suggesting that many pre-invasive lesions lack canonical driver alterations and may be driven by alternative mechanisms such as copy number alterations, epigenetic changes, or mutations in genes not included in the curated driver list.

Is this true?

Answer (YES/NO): NO